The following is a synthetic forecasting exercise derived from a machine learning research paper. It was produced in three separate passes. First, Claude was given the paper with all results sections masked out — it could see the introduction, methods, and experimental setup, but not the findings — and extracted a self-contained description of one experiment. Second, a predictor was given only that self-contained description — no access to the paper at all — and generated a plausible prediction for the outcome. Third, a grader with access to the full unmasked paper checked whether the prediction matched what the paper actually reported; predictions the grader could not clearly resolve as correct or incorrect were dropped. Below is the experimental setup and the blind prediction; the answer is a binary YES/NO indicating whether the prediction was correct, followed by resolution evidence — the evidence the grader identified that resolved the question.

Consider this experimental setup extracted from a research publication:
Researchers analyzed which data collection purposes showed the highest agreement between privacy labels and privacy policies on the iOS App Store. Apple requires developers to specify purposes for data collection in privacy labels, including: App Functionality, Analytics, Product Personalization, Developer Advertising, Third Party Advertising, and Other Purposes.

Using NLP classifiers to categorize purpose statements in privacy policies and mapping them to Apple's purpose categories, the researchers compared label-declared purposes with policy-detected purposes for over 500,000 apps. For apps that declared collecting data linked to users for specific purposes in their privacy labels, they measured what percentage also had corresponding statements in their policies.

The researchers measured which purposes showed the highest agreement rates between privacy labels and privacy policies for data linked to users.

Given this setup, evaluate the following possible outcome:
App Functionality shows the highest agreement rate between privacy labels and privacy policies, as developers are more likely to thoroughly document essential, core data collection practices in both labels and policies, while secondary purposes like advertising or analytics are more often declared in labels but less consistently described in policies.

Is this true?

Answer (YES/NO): NO